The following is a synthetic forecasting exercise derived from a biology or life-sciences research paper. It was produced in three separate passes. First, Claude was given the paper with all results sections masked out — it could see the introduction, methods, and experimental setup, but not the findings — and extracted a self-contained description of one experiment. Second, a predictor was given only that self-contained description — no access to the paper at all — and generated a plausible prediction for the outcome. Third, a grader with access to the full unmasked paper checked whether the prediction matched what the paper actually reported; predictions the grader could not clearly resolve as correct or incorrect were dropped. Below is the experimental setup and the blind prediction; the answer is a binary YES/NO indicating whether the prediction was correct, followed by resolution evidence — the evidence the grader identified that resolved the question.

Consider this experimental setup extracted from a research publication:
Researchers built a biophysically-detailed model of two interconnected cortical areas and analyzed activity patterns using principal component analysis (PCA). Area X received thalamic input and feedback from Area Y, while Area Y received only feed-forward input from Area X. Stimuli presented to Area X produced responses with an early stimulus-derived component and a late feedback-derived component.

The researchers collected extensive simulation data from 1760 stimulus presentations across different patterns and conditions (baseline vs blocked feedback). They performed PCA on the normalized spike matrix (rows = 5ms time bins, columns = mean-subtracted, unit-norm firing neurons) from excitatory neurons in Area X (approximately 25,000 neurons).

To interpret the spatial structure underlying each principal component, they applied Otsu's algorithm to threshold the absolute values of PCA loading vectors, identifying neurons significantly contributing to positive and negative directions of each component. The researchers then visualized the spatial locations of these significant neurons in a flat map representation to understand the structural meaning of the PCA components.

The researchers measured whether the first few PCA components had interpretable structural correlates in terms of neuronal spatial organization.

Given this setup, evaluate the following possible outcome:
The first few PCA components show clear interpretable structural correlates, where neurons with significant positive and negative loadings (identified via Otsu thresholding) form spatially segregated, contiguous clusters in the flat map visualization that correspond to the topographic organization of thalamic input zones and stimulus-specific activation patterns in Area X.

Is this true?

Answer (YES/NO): YES